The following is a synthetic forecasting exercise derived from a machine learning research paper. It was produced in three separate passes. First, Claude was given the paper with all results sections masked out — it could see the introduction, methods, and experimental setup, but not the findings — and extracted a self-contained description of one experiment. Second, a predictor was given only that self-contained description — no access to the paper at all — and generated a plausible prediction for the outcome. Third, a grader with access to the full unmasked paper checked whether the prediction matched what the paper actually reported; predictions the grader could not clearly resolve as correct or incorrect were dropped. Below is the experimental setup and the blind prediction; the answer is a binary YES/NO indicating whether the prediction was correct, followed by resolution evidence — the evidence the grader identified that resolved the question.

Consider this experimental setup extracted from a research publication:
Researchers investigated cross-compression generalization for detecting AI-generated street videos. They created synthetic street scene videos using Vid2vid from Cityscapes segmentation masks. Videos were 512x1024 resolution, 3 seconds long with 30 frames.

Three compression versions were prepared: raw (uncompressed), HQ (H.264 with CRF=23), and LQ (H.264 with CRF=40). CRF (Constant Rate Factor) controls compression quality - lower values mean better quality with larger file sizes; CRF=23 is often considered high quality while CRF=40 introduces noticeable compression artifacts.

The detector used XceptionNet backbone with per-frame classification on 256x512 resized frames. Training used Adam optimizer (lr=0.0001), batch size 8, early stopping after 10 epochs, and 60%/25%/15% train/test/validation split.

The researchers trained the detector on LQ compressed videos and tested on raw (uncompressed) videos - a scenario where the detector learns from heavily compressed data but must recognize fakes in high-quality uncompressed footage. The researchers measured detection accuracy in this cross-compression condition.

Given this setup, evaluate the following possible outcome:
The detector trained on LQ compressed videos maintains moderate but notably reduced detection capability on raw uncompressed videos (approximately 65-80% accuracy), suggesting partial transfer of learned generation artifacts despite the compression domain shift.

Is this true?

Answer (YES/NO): NO